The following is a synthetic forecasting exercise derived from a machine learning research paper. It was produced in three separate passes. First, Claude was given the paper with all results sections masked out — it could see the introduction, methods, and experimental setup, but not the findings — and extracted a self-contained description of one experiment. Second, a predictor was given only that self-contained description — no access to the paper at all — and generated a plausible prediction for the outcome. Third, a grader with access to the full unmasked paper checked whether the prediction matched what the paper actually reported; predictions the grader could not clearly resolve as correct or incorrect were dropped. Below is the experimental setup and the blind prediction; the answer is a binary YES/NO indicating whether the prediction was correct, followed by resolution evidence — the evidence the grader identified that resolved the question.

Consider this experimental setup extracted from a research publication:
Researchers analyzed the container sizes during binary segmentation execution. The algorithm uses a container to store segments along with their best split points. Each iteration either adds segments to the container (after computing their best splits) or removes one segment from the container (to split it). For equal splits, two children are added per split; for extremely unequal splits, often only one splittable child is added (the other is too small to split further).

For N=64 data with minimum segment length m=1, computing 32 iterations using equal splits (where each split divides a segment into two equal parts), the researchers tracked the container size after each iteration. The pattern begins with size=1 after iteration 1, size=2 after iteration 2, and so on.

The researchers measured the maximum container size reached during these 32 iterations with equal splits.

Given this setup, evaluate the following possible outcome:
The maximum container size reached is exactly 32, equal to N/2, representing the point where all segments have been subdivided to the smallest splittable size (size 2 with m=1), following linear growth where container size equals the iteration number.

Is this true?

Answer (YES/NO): YES